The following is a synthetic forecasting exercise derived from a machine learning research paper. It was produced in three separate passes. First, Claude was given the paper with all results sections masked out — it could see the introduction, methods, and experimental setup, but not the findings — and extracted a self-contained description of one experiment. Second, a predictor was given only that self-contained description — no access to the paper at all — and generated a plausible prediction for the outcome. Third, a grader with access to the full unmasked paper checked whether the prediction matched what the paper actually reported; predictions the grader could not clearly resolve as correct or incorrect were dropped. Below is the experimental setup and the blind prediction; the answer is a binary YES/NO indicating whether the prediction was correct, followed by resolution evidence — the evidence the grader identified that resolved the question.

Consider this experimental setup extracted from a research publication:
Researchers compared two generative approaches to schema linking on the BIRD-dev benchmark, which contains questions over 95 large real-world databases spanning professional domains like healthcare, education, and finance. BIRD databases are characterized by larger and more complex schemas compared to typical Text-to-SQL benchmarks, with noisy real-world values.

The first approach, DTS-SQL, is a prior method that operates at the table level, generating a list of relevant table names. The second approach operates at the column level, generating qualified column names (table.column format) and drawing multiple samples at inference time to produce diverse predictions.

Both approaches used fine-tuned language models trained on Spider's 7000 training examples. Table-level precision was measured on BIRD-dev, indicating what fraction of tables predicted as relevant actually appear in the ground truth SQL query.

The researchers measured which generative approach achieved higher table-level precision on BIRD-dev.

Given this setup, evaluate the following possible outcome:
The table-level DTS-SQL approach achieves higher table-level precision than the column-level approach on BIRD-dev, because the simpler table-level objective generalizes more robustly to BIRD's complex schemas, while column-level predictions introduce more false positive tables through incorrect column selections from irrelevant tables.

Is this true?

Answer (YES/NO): YES